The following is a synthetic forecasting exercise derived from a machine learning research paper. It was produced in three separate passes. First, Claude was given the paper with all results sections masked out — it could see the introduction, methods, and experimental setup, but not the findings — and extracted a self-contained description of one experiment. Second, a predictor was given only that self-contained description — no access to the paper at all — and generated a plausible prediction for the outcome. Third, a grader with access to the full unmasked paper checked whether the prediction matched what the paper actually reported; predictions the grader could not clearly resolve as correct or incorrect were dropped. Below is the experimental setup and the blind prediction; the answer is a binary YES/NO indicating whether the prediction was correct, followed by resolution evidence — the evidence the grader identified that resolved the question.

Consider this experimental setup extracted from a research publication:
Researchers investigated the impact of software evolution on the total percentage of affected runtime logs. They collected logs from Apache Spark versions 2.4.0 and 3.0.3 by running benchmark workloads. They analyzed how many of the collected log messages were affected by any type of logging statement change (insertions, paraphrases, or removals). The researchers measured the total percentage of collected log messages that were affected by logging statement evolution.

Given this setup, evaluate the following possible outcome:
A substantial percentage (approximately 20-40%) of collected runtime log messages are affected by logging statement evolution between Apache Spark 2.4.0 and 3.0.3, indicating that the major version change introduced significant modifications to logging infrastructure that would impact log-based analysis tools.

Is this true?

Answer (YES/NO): NO